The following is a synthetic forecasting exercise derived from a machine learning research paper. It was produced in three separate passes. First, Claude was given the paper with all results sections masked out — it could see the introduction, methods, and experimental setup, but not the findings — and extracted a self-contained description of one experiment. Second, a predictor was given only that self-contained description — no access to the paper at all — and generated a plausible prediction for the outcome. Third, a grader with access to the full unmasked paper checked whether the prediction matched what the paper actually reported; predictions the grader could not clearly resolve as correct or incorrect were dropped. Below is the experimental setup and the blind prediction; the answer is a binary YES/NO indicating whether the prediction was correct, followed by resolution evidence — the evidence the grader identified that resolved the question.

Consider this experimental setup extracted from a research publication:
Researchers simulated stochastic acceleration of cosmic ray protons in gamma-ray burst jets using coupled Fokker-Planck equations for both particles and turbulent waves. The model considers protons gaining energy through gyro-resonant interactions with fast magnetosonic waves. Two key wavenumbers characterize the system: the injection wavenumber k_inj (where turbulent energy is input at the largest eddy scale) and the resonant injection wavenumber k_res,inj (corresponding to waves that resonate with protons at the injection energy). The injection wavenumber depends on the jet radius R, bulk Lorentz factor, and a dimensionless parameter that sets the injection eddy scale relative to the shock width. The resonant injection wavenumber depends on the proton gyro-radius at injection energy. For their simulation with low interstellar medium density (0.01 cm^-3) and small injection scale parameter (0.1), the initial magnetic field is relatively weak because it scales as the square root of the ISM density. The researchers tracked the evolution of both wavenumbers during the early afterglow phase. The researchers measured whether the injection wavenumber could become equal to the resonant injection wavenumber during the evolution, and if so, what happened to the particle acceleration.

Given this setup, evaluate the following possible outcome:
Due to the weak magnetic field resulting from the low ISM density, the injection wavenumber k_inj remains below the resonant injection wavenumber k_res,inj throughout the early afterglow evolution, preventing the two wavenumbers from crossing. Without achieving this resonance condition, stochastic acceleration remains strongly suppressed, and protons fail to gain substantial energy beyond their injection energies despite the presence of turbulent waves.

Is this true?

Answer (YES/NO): NO